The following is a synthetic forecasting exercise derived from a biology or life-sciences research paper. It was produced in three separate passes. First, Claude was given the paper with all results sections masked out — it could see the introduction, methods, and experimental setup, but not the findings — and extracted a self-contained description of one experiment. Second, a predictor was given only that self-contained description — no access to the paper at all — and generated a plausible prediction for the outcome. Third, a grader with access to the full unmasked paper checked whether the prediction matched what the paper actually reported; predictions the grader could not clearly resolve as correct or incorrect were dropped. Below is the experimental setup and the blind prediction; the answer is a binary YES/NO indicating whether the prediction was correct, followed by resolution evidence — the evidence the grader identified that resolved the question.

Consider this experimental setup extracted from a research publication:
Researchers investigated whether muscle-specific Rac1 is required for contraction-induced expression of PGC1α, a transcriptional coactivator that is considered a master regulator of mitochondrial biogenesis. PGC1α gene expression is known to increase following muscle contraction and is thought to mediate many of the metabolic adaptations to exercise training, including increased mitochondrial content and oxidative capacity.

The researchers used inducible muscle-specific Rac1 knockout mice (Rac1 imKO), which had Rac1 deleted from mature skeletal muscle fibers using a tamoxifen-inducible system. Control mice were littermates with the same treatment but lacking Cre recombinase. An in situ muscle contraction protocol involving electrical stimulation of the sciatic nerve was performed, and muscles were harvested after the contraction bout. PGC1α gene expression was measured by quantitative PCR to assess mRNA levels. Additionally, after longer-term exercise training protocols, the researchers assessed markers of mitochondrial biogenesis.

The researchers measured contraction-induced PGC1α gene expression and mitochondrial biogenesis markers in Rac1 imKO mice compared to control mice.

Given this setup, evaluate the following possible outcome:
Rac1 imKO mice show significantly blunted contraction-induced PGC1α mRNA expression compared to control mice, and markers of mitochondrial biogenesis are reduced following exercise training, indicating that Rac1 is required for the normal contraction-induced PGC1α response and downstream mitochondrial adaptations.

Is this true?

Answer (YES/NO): NO